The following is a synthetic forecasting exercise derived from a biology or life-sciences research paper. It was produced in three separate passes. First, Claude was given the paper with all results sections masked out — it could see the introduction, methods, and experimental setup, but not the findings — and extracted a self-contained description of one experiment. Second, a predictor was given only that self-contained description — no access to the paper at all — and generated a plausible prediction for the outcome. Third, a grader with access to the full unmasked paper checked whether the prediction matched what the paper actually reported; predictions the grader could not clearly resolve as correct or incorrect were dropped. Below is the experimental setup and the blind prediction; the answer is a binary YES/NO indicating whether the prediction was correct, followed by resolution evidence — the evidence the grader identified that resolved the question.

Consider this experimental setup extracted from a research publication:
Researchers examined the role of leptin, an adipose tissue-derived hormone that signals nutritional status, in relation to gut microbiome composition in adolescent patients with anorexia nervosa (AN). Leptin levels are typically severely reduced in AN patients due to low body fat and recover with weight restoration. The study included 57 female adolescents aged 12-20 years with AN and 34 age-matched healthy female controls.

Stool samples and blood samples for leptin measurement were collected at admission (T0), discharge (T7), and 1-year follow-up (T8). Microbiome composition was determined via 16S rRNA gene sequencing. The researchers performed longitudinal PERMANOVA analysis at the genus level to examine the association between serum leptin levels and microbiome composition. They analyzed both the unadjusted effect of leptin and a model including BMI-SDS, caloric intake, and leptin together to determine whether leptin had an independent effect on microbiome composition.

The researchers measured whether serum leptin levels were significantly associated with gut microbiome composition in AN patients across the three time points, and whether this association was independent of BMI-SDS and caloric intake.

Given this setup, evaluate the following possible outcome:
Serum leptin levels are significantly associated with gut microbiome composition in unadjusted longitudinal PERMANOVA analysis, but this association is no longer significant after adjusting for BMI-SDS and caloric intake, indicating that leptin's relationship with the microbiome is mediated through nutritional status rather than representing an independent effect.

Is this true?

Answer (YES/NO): NO